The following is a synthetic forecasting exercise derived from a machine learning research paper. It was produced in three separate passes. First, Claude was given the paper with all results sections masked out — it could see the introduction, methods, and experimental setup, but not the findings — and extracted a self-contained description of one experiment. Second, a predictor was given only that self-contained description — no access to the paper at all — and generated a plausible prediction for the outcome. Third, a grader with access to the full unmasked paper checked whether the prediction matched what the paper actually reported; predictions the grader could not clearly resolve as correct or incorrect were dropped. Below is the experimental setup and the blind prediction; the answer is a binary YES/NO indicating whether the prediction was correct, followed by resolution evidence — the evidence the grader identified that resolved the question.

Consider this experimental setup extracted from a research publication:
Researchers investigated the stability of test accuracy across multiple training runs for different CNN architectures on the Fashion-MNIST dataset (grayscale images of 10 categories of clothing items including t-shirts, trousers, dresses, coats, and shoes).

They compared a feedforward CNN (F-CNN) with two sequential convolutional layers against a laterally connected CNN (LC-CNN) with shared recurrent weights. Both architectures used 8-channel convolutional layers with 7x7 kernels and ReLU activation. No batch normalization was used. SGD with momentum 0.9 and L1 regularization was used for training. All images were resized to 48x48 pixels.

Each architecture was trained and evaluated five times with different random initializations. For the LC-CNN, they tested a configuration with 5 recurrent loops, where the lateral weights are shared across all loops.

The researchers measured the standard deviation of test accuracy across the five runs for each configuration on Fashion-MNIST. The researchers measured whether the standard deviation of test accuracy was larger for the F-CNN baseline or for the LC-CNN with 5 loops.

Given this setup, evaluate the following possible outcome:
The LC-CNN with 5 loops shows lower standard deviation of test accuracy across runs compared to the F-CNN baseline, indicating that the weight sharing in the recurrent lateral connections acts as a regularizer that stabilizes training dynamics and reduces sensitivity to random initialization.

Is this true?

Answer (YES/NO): YES